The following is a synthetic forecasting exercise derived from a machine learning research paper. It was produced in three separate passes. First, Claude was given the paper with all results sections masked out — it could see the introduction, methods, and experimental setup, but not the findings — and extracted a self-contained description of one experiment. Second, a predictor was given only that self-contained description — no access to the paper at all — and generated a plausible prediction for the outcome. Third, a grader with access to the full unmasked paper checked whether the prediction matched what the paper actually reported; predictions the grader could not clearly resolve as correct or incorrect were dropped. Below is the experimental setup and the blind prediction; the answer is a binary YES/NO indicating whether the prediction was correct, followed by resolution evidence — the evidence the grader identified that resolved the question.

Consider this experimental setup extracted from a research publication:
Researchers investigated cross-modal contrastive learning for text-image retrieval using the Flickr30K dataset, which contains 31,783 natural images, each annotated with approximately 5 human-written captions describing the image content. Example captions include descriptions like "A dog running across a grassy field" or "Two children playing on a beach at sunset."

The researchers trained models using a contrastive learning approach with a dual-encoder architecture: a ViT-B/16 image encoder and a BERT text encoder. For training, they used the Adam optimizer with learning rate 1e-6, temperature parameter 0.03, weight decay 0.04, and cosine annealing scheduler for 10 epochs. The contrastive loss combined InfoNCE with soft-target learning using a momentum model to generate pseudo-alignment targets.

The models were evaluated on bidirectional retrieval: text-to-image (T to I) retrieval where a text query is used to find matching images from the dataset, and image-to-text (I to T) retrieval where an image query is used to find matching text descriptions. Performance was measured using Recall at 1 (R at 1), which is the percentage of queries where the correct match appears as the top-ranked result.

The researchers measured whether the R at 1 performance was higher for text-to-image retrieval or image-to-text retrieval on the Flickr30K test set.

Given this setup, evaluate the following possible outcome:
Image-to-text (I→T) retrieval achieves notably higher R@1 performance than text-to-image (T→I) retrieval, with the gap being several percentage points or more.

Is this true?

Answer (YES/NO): YES